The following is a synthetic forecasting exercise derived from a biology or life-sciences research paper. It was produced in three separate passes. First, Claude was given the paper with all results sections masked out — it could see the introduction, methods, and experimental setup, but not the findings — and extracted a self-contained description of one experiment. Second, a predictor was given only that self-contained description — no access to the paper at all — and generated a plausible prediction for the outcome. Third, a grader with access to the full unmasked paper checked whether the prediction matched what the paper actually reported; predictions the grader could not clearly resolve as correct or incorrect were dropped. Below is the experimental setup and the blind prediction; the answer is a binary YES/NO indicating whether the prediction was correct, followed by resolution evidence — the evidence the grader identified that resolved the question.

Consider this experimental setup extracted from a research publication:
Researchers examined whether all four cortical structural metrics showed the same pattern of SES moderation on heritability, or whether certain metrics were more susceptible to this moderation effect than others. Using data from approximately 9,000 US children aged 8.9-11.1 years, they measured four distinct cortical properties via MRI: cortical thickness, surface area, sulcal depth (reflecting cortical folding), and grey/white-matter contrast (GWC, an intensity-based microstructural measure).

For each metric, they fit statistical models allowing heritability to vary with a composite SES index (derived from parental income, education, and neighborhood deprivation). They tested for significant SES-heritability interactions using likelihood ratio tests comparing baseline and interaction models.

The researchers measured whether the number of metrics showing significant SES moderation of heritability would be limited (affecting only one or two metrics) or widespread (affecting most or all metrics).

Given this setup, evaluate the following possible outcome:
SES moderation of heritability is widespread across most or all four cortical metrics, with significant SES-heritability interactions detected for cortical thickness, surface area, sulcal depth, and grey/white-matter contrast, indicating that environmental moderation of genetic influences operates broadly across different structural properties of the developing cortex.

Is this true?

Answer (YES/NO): NO